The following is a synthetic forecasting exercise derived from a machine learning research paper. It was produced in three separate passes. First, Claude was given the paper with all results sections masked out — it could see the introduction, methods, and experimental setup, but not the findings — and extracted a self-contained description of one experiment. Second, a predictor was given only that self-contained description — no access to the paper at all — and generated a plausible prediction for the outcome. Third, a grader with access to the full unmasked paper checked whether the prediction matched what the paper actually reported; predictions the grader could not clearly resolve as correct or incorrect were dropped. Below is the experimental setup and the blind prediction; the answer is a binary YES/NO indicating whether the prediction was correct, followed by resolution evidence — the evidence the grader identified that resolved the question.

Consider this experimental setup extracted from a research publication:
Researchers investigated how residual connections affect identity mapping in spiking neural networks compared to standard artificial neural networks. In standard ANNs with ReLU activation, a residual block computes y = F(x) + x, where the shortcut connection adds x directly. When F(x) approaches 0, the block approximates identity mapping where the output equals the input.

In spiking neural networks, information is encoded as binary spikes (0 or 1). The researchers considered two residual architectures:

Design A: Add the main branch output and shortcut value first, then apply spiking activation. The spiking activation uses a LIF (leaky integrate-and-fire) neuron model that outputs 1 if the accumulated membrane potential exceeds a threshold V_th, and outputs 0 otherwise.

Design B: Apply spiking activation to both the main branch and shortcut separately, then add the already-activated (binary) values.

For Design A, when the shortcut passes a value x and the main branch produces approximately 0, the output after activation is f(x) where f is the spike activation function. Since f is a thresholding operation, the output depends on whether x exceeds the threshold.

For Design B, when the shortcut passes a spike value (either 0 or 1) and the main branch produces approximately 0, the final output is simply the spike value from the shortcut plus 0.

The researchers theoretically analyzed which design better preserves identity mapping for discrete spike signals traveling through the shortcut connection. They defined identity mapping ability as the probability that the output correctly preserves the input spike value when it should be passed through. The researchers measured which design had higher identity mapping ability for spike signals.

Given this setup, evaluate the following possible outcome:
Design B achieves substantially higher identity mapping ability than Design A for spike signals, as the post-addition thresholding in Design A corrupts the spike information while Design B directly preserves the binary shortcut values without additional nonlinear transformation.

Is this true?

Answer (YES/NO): YES